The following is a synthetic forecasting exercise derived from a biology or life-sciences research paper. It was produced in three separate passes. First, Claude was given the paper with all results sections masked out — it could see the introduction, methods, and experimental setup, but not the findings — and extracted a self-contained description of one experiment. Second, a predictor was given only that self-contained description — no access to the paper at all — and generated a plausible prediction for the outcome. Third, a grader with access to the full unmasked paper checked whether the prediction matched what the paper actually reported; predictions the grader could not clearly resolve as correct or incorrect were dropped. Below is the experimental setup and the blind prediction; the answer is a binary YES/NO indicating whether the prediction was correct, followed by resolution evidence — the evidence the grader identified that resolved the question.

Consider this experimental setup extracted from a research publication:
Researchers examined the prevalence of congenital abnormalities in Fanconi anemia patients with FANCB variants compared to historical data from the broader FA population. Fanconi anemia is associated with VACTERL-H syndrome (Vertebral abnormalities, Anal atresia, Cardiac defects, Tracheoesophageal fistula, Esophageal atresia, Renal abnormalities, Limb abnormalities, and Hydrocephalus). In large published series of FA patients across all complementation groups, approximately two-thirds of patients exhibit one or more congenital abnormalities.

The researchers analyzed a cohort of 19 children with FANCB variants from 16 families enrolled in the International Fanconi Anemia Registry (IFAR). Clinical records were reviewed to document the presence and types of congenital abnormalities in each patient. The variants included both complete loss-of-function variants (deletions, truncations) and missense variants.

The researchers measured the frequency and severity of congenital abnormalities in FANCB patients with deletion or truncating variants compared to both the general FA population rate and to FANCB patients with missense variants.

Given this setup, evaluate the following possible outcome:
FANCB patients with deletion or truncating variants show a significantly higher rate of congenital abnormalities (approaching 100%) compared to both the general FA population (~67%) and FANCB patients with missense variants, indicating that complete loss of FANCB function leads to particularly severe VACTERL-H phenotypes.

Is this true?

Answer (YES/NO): YES